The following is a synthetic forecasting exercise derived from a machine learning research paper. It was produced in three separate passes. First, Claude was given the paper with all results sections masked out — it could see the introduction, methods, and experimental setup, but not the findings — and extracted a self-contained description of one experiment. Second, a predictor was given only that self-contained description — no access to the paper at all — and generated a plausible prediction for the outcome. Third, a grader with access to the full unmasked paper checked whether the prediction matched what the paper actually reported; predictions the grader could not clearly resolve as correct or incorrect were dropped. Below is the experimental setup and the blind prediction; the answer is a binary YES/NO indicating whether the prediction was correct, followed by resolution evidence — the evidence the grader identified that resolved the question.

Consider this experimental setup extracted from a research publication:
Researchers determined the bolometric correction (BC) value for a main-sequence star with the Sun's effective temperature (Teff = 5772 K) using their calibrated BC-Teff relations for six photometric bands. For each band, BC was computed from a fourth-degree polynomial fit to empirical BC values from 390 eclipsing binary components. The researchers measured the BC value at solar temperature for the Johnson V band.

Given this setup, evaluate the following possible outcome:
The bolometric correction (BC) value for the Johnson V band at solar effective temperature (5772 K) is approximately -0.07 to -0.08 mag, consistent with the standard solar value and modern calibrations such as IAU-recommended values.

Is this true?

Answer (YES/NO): NO